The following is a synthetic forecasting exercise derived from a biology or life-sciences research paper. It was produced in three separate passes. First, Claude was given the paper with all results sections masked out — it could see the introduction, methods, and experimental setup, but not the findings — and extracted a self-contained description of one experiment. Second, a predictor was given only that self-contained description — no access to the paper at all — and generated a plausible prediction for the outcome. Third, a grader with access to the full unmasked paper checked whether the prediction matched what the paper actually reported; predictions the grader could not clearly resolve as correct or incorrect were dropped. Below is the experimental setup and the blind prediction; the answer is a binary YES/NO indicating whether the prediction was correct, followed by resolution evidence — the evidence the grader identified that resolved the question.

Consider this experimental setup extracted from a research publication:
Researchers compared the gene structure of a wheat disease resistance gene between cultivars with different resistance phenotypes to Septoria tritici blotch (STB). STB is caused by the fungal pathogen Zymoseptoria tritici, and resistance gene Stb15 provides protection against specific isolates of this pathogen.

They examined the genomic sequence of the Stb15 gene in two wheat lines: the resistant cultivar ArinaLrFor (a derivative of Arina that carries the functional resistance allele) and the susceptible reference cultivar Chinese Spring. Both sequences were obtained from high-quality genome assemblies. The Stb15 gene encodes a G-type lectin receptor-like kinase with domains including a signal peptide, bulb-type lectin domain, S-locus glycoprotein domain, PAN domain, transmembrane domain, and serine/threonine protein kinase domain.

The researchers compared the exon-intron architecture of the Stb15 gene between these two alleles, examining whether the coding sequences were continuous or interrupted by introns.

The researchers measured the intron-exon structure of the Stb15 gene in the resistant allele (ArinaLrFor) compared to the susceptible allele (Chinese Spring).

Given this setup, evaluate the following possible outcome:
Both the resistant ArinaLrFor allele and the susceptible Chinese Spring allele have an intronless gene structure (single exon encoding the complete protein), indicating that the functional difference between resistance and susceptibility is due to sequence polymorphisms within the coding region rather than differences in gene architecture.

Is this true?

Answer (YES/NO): NO